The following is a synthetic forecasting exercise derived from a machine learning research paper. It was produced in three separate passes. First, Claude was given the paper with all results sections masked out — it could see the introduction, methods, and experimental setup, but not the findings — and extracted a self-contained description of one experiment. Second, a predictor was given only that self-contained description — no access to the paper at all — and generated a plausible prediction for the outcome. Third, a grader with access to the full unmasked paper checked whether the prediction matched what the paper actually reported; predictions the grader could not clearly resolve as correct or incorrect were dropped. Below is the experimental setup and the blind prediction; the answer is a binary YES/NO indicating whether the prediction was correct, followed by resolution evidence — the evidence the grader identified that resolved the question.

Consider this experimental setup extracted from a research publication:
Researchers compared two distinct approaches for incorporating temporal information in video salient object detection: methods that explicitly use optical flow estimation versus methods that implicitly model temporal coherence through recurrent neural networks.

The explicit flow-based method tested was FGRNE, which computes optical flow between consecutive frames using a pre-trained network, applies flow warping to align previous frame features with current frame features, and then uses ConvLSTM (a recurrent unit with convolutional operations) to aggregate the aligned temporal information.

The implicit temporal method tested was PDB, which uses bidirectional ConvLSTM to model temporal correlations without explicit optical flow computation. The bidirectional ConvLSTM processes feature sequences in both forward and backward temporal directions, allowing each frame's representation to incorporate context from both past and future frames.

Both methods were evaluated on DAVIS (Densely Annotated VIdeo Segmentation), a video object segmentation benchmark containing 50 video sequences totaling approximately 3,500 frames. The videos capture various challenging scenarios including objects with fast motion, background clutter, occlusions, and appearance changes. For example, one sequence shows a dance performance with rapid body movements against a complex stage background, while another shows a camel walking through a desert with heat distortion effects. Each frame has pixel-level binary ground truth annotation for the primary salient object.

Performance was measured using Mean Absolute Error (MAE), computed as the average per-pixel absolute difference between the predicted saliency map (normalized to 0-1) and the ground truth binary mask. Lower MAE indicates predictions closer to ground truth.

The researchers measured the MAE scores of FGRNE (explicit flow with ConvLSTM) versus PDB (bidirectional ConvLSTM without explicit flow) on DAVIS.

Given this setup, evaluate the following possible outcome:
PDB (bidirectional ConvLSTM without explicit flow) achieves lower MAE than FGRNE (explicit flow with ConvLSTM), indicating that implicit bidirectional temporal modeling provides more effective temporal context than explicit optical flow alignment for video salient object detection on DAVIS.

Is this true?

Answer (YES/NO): YES